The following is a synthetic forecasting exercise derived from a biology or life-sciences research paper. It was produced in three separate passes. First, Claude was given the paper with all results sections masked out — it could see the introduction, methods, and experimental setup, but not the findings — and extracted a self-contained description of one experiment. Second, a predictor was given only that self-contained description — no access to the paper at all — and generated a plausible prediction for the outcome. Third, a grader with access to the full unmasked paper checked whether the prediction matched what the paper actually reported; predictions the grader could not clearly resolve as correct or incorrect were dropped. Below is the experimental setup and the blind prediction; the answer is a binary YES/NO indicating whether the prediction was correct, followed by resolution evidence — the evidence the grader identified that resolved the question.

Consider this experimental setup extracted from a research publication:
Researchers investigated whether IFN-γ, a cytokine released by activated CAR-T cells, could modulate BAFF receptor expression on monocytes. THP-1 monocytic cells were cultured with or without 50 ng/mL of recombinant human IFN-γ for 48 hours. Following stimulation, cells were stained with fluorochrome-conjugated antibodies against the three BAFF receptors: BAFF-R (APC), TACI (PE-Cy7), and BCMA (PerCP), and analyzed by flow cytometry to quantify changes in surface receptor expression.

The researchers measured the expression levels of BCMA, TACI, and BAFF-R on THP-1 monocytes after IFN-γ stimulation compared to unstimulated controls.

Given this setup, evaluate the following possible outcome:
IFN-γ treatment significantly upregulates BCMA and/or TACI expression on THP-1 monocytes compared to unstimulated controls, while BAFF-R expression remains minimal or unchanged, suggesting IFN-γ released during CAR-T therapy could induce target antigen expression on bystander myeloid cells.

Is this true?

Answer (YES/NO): YES